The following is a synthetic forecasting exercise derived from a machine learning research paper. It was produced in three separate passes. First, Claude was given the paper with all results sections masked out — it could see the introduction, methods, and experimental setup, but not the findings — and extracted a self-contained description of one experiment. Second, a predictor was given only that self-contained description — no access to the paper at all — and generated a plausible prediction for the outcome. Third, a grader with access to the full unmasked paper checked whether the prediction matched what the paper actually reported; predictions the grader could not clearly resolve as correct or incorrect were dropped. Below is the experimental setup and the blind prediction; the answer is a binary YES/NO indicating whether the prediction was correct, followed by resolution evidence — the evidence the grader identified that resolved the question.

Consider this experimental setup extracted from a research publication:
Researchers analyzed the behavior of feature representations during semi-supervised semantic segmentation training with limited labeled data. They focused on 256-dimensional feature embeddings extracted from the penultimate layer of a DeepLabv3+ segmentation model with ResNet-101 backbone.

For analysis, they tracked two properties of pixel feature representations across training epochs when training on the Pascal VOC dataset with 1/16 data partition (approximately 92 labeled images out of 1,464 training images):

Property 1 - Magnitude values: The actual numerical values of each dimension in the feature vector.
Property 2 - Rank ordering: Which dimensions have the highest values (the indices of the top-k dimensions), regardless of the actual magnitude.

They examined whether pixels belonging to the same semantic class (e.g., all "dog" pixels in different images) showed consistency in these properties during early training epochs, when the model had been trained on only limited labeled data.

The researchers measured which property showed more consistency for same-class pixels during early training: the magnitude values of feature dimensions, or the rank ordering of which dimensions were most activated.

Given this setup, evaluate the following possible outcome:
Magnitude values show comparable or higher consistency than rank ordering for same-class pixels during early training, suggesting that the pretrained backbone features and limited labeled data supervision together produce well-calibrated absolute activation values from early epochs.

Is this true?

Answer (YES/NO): NO